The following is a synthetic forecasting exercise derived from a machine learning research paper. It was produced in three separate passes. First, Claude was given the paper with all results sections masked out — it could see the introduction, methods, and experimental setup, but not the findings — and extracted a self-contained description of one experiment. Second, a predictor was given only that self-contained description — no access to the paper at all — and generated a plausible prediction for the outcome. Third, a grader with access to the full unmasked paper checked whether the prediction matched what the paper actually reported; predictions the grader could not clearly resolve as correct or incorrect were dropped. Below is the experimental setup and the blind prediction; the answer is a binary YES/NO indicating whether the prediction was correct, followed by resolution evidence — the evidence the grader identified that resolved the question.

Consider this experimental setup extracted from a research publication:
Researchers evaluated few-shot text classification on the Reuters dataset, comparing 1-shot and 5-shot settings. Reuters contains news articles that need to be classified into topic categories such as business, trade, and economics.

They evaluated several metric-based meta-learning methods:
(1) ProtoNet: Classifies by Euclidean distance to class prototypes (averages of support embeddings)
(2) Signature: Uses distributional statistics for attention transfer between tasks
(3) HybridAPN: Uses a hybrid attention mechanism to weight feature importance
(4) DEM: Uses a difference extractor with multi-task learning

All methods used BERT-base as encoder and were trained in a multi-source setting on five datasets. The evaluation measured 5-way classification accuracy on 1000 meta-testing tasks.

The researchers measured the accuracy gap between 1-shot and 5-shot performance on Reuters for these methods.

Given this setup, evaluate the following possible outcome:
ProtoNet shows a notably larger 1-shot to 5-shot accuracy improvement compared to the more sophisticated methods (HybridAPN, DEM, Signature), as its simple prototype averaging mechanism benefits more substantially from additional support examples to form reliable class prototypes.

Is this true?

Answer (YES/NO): YES